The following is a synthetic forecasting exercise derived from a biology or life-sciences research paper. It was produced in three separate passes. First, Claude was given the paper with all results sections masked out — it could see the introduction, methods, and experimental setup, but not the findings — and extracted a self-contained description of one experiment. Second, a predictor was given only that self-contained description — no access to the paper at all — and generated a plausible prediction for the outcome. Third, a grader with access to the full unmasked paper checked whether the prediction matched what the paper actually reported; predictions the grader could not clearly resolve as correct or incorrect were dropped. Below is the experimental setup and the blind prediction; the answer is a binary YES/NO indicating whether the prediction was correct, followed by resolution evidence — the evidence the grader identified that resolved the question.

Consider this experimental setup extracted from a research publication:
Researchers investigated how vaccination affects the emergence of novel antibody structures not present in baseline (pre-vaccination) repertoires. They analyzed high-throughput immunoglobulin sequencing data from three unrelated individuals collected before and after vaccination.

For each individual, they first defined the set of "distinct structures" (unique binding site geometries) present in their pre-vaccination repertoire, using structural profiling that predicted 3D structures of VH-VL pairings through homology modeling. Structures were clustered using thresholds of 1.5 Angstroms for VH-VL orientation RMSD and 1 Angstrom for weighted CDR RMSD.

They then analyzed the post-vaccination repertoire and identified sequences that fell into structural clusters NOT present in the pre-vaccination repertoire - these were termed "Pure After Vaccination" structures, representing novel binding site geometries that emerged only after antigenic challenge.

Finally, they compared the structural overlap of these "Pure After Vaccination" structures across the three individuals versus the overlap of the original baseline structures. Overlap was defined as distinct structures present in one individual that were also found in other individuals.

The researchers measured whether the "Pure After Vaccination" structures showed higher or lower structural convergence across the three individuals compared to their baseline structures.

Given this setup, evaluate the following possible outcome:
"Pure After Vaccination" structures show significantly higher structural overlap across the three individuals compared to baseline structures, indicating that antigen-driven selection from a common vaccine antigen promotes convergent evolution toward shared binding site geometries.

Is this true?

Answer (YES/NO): NO